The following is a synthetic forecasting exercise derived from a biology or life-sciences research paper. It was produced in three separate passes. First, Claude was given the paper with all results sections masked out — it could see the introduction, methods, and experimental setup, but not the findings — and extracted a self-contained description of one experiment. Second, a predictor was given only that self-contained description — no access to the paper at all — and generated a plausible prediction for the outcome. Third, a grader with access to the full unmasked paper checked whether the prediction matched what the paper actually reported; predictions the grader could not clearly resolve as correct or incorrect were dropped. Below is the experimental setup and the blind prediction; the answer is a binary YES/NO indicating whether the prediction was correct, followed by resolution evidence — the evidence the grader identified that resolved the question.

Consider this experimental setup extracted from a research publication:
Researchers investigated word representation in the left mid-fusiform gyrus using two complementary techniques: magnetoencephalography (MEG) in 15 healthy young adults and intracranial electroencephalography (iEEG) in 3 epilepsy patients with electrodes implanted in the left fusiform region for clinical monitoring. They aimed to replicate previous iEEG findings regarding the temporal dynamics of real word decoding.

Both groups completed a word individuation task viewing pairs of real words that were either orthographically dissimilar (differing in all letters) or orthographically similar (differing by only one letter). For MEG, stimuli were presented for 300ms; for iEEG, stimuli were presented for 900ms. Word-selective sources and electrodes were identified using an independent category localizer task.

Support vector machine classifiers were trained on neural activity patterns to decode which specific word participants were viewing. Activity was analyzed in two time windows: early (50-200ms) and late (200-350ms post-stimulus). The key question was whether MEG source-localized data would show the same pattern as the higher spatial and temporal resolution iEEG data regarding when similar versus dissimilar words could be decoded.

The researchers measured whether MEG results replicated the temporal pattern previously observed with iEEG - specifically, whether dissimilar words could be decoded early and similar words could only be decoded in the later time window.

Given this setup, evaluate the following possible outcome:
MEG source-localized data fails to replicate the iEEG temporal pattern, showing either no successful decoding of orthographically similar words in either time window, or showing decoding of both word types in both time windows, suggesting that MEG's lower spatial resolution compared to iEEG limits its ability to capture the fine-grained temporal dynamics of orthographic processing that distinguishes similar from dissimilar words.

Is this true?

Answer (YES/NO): NO